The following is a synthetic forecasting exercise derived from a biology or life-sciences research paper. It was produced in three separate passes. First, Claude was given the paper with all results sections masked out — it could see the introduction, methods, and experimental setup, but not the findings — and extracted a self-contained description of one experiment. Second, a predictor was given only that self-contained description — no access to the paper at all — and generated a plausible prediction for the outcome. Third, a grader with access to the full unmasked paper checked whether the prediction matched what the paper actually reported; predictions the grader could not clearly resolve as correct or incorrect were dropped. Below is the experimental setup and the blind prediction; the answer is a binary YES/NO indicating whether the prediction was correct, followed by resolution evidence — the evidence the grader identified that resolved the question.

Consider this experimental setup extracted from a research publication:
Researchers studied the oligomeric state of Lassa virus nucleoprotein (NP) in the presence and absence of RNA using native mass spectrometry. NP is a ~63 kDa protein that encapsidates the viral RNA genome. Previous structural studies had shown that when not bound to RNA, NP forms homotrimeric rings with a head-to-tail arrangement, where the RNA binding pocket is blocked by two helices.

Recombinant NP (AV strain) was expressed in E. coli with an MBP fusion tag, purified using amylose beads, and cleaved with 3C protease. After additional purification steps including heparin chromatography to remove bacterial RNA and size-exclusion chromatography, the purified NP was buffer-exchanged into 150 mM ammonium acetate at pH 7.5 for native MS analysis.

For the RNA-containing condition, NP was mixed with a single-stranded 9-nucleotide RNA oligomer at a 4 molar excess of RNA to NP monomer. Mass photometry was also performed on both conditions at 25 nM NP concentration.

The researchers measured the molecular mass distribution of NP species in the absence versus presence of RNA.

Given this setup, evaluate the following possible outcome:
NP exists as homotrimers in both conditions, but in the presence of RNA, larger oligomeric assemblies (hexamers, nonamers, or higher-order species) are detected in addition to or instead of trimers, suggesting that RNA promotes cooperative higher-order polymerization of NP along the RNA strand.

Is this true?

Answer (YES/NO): NO